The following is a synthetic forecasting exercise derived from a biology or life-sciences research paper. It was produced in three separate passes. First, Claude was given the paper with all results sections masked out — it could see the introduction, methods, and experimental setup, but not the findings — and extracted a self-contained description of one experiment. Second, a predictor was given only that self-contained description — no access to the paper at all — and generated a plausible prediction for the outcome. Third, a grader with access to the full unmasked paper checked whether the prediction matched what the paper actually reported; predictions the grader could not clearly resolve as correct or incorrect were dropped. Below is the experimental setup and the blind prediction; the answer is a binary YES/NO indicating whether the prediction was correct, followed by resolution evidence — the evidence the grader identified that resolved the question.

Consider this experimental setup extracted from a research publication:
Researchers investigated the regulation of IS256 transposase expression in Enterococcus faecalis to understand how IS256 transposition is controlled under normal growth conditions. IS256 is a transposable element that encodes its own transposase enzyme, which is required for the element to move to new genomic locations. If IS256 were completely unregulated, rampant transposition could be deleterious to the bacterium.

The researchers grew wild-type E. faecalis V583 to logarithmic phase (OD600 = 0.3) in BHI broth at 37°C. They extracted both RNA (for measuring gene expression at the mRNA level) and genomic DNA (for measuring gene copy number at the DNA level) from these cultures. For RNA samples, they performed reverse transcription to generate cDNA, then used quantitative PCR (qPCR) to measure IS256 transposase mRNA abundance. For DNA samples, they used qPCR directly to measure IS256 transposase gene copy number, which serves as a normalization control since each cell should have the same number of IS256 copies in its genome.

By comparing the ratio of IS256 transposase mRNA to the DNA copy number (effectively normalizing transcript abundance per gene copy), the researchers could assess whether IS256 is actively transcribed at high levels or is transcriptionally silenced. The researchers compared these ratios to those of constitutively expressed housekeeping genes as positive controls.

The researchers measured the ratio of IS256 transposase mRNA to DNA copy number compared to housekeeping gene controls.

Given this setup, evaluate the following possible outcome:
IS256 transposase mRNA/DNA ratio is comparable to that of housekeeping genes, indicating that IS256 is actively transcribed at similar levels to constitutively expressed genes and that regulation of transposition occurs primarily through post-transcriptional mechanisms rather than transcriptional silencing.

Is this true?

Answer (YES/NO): NO